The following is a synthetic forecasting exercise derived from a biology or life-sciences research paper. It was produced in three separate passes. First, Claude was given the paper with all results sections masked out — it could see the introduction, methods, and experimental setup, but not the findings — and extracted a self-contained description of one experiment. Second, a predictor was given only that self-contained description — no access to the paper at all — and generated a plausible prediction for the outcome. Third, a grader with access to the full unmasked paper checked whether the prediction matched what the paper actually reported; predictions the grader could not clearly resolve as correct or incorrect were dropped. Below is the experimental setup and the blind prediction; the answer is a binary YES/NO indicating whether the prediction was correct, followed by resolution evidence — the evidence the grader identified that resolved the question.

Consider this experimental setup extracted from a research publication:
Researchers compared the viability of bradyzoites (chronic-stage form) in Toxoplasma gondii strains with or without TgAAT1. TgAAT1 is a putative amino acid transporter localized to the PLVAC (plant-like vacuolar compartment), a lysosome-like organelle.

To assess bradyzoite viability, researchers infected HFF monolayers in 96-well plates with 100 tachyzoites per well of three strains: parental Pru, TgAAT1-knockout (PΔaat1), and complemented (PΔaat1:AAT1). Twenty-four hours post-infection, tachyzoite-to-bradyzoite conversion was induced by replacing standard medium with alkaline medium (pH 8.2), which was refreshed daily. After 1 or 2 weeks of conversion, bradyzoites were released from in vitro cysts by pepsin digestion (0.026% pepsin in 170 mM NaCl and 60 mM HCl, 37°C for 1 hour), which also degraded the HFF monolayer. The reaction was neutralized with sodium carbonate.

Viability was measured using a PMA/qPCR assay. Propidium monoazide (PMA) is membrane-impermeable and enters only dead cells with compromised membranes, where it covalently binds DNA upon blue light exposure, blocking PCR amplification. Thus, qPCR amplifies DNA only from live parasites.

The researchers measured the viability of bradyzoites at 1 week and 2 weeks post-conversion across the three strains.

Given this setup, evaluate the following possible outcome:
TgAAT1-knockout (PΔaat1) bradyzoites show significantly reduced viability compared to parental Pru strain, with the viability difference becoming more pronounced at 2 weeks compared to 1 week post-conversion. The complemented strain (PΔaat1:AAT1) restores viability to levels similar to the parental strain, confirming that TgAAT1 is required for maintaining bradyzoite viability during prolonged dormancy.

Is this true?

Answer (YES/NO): NO